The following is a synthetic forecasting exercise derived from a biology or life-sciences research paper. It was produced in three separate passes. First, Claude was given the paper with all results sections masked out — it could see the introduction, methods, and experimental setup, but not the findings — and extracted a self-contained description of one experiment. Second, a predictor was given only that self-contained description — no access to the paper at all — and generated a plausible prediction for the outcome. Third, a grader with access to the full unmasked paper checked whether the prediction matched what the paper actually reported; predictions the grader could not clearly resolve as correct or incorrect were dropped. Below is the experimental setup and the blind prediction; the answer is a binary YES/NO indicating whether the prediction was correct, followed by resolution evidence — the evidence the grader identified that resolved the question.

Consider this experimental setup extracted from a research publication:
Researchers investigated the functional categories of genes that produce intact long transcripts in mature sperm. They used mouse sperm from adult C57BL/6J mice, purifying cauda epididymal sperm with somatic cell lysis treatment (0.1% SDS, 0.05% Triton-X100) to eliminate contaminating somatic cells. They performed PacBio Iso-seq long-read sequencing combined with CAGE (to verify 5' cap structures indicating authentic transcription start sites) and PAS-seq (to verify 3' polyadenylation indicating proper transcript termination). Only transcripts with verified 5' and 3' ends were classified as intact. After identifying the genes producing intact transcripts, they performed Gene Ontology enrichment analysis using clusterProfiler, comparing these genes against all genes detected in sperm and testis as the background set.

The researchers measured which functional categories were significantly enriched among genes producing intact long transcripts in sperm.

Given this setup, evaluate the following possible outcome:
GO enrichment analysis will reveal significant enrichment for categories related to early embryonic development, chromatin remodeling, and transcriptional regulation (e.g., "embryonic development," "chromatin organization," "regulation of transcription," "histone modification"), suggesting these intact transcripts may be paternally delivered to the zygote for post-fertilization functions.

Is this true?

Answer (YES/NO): NO